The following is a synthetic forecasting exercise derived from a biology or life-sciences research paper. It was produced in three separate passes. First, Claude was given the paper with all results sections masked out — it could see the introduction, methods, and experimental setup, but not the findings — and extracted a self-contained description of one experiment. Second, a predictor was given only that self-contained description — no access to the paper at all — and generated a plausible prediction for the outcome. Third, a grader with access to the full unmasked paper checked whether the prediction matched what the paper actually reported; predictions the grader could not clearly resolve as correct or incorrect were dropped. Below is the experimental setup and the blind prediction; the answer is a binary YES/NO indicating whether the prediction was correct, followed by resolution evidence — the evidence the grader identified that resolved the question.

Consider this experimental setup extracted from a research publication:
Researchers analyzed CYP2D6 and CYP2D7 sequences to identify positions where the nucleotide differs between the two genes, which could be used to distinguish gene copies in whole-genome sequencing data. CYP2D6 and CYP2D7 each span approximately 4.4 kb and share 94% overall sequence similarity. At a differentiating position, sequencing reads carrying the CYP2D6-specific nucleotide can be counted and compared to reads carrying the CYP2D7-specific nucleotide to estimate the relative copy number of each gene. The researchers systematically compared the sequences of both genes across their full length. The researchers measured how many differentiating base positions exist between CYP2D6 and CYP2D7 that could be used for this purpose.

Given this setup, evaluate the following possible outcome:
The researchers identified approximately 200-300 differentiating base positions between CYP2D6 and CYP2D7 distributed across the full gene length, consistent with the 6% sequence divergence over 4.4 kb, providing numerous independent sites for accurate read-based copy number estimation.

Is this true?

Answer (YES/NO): NO